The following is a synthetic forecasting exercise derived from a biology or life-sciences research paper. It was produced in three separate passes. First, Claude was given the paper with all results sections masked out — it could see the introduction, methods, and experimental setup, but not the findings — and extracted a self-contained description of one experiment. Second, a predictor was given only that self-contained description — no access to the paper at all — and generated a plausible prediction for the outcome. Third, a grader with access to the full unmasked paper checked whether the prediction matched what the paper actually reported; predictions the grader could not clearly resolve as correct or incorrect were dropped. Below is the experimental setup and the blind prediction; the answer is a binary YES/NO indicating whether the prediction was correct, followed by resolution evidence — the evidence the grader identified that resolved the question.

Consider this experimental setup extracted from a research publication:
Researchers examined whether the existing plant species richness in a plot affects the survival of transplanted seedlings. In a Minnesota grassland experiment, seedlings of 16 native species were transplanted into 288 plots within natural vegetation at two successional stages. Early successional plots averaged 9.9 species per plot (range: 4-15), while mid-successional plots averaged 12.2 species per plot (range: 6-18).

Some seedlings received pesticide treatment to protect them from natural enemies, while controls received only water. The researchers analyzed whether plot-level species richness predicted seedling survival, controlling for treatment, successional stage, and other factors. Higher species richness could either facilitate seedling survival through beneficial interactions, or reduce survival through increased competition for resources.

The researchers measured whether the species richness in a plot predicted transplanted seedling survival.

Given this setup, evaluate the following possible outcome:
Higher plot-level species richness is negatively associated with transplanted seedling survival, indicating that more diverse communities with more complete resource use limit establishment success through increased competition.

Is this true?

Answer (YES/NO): NO